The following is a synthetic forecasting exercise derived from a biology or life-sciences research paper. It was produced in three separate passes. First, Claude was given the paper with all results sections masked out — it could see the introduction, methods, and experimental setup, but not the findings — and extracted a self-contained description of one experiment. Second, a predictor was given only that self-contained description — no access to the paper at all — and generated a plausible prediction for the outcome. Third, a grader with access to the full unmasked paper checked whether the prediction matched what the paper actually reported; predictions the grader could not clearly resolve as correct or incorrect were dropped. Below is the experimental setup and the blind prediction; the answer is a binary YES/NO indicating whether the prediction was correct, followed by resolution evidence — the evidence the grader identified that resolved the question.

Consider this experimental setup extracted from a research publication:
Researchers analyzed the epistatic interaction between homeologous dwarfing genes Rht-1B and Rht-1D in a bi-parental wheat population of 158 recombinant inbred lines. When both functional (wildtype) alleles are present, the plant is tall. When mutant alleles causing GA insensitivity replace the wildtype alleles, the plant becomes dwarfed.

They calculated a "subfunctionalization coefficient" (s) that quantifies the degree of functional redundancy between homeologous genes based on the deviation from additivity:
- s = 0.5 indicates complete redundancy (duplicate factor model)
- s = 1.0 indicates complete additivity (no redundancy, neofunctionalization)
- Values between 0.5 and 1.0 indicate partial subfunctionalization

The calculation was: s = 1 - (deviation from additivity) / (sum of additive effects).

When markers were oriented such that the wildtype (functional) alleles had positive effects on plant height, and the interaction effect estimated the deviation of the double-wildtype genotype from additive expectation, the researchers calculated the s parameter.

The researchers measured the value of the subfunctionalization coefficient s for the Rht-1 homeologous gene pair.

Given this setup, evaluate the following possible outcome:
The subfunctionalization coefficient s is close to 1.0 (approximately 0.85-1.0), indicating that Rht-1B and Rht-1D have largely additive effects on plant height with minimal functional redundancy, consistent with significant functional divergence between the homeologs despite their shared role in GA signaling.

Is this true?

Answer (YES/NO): NO